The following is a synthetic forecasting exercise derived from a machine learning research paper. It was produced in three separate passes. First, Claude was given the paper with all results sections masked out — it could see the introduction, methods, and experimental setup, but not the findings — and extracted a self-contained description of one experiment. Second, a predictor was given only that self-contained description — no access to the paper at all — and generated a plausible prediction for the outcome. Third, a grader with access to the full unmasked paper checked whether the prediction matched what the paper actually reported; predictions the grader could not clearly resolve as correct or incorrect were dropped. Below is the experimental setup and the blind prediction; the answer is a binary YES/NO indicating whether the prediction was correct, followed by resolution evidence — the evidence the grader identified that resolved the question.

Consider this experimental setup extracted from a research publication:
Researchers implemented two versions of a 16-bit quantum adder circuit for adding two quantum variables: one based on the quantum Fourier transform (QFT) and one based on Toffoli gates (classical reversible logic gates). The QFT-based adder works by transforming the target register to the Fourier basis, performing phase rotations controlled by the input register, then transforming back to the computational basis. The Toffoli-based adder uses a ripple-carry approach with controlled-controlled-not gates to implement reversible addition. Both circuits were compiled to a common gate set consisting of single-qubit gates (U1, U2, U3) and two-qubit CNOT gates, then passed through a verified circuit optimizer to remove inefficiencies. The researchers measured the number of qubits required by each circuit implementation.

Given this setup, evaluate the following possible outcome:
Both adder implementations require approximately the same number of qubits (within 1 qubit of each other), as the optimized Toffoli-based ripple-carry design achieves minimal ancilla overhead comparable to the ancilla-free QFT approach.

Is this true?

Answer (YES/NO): NO